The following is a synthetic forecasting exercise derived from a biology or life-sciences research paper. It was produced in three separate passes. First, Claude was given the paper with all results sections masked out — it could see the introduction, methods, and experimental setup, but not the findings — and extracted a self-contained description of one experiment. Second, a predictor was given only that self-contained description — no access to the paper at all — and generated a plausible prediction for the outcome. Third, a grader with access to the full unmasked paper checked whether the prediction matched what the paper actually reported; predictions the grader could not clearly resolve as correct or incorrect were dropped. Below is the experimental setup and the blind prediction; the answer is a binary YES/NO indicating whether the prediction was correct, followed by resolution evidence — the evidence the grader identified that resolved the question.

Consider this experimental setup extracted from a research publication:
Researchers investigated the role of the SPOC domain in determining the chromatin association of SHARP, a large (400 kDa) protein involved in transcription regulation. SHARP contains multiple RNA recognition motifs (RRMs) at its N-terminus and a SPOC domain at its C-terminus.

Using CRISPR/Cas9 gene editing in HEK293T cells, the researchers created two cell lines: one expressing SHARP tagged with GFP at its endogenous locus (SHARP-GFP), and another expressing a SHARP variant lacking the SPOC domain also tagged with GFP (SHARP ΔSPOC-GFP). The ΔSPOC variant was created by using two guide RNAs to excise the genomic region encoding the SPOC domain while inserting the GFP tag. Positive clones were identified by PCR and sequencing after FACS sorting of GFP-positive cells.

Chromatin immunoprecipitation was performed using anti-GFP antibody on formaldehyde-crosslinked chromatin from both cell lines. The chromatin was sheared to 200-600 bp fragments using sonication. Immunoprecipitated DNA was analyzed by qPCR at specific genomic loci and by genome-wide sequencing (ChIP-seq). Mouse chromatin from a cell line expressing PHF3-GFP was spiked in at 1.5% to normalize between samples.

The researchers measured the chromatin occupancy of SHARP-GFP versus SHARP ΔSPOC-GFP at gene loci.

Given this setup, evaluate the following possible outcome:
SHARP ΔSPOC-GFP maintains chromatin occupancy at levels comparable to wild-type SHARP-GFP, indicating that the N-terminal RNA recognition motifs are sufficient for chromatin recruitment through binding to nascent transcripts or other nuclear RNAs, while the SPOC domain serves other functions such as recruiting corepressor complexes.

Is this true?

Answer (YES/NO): NO